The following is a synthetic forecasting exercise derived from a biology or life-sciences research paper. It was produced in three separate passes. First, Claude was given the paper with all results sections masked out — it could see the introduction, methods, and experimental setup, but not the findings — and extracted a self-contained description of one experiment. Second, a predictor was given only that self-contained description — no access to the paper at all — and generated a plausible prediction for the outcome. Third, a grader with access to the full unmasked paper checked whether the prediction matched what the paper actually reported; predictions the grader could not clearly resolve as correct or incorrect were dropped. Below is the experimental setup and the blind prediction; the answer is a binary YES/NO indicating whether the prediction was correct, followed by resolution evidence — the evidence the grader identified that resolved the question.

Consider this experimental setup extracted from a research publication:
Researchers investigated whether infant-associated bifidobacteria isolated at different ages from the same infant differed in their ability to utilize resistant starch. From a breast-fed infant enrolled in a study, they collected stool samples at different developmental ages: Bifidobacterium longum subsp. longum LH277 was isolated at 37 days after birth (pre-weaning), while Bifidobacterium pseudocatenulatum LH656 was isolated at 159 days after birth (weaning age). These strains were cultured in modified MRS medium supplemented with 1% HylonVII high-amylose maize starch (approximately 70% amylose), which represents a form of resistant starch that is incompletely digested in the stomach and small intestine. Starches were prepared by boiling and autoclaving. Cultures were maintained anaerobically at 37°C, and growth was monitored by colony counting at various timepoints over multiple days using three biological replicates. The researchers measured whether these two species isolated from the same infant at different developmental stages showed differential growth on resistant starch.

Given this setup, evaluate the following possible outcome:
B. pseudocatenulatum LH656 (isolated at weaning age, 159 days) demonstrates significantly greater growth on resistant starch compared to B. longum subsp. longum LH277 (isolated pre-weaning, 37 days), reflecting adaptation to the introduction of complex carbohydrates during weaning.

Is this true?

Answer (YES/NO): YES